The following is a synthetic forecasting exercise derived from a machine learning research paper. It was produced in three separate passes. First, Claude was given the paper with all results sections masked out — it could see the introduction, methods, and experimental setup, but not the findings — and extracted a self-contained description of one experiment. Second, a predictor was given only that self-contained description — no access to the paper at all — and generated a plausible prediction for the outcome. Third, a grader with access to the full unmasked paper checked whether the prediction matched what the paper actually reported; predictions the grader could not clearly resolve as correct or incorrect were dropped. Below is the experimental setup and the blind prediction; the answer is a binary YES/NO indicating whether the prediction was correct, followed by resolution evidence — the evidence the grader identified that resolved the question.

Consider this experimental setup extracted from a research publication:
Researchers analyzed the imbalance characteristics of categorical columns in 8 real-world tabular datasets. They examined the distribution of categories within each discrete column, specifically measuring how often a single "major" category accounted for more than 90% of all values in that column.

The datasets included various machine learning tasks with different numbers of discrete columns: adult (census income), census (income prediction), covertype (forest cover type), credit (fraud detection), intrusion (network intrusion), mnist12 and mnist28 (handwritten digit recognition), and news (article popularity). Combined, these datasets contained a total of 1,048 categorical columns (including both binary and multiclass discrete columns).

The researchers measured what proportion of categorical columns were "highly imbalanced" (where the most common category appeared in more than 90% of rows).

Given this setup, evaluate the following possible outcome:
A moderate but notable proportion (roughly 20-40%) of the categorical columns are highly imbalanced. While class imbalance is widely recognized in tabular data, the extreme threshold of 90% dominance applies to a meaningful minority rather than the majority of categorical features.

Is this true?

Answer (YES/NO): NO